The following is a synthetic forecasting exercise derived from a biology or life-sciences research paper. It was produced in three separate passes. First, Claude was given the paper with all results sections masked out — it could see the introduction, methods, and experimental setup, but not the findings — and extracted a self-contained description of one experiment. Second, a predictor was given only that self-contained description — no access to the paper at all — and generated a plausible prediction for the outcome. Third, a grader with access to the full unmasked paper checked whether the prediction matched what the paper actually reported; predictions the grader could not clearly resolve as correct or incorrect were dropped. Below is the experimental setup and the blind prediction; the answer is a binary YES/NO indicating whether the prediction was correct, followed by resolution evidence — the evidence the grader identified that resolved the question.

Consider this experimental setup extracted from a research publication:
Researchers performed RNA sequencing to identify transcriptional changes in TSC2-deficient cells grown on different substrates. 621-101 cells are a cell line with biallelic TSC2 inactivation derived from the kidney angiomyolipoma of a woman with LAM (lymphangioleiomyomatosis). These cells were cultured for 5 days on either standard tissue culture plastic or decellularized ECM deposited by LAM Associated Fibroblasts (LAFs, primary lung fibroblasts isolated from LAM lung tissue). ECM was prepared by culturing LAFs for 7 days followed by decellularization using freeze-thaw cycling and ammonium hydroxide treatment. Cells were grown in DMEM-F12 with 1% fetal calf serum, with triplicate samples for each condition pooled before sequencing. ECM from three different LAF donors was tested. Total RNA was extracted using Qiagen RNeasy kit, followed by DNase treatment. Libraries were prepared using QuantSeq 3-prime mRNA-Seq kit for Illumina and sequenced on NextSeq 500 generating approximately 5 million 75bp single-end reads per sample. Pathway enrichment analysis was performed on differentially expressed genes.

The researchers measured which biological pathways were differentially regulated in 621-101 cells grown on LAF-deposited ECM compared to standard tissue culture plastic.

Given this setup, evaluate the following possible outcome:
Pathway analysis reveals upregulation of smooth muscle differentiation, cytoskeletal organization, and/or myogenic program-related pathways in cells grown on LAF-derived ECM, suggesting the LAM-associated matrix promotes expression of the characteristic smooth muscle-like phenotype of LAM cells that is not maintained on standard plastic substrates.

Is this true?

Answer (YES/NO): NO